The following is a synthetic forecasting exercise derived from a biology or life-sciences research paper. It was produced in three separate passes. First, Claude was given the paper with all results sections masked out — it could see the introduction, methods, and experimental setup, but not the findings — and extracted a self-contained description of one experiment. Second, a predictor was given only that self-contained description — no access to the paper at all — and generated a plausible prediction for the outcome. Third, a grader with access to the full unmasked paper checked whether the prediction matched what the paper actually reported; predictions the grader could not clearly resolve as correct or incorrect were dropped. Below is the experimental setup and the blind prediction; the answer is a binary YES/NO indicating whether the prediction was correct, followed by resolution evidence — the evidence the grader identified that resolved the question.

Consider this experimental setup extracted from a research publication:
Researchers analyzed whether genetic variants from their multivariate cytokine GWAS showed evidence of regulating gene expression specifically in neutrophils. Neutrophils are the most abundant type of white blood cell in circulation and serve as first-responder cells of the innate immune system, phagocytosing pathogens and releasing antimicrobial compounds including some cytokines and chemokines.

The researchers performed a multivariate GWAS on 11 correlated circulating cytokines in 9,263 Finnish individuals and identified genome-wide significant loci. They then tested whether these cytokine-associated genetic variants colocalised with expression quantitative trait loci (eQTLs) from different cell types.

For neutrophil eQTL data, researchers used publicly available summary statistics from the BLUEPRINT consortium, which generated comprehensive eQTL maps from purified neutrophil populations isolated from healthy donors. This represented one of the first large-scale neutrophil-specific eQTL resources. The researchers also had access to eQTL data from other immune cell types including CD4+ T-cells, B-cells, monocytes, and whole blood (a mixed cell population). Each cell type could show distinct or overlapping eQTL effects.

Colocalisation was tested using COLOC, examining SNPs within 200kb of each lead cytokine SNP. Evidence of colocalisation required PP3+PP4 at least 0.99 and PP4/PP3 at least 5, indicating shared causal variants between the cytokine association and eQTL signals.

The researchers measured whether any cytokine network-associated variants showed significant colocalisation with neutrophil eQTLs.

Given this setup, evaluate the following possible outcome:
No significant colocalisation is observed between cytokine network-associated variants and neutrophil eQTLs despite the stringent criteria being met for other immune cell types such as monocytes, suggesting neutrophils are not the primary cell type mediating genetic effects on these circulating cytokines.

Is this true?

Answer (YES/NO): NO